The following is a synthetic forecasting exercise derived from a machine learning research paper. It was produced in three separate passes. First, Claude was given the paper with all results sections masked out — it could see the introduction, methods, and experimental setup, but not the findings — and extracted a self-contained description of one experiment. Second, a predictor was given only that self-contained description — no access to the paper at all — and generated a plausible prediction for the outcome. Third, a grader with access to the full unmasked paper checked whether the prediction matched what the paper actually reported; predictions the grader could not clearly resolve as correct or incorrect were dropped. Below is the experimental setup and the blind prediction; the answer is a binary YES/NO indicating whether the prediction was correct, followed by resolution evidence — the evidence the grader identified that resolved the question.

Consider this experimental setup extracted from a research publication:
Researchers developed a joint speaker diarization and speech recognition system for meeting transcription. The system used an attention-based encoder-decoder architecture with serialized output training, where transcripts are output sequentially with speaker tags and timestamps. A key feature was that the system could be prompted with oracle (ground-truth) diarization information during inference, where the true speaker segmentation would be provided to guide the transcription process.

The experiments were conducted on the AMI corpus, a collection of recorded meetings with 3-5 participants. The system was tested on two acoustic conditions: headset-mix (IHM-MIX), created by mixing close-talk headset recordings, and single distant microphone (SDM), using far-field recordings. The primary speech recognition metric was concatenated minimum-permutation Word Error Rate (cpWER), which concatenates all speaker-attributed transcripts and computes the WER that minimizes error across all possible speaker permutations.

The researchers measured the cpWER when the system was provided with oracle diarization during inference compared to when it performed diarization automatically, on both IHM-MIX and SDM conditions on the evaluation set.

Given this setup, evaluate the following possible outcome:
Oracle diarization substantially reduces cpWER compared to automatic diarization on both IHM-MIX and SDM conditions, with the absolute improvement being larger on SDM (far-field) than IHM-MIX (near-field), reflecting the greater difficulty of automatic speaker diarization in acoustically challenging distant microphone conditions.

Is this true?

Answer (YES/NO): NO